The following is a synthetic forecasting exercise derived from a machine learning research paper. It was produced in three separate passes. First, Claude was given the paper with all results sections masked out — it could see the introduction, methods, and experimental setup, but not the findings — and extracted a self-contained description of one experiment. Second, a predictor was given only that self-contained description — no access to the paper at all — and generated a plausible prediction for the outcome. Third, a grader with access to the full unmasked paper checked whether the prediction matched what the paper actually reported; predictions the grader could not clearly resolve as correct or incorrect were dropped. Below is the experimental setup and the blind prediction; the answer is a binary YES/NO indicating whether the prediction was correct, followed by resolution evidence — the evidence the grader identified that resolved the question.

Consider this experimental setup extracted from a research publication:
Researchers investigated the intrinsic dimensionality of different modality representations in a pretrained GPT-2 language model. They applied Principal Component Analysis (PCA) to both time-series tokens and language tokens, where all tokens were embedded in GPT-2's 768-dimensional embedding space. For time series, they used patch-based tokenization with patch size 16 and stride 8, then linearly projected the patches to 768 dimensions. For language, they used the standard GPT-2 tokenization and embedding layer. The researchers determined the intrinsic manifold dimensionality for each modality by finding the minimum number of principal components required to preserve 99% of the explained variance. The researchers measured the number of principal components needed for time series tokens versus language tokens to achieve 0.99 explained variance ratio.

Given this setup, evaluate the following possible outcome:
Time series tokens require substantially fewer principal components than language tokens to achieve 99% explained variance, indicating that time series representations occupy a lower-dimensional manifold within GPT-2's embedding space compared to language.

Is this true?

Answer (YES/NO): YES